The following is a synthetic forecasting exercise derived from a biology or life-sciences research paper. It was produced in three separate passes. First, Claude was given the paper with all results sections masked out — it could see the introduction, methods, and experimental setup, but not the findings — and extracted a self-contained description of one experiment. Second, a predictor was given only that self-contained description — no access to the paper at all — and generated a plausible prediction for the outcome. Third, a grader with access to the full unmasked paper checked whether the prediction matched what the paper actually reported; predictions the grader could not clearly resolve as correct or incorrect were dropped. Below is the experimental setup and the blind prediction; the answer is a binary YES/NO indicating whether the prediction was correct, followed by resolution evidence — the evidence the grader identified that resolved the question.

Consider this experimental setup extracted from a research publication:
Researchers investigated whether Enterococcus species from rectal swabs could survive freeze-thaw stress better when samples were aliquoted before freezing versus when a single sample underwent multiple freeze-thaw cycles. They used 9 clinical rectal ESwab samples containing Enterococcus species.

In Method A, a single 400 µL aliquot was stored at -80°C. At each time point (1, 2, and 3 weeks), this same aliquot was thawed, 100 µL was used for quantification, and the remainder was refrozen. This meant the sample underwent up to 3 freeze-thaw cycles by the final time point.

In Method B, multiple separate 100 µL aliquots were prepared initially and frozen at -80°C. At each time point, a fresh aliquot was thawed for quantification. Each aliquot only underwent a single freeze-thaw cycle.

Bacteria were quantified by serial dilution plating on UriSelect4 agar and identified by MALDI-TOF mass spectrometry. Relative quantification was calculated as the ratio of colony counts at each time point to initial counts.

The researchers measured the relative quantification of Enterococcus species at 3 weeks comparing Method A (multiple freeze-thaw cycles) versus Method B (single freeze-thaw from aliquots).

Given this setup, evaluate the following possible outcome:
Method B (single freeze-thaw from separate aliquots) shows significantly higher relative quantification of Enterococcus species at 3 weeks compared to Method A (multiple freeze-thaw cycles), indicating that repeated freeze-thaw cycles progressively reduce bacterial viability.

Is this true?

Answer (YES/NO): YES